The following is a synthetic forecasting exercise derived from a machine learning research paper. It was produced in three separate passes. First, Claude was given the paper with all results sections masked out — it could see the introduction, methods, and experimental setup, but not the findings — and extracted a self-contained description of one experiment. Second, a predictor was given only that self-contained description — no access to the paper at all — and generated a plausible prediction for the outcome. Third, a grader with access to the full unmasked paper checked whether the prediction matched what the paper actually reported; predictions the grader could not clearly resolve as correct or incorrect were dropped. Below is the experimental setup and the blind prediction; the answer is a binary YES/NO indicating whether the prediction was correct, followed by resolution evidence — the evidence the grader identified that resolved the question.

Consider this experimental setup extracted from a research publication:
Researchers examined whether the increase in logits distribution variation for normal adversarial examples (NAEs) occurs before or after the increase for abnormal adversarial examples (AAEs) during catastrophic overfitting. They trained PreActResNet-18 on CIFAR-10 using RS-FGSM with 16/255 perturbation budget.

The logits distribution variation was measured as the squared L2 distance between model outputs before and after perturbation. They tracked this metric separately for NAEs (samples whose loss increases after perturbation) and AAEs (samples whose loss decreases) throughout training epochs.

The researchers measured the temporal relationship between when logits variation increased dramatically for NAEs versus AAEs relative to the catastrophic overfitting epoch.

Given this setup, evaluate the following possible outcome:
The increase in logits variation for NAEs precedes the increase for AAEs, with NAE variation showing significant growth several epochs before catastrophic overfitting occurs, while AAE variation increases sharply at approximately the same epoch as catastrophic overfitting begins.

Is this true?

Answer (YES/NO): NO